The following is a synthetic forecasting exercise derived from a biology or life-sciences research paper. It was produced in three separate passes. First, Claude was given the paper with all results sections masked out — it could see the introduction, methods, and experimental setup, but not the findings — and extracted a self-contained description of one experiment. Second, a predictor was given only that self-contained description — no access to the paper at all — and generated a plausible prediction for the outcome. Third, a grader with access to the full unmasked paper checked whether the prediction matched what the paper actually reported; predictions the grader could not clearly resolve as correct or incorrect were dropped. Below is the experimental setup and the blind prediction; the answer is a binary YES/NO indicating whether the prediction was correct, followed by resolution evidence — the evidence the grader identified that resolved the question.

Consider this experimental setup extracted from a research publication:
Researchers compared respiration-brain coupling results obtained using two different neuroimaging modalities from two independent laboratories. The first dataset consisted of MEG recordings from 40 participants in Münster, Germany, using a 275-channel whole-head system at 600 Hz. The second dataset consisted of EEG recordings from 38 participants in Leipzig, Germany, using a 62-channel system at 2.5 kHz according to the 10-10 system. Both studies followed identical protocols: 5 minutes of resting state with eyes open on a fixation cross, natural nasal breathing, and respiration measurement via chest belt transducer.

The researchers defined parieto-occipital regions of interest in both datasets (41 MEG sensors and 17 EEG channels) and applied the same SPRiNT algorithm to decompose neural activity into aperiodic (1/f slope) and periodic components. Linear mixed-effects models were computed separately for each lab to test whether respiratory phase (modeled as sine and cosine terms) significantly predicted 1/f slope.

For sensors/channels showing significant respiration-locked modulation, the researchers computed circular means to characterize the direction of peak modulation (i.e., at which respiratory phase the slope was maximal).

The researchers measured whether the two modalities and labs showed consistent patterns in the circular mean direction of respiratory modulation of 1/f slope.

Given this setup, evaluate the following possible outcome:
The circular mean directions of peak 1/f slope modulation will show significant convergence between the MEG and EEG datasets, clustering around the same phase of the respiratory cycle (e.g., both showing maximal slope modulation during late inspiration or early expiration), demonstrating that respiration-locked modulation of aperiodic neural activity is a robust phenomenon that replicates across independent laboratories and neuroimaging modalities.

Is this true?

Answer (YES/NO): YES